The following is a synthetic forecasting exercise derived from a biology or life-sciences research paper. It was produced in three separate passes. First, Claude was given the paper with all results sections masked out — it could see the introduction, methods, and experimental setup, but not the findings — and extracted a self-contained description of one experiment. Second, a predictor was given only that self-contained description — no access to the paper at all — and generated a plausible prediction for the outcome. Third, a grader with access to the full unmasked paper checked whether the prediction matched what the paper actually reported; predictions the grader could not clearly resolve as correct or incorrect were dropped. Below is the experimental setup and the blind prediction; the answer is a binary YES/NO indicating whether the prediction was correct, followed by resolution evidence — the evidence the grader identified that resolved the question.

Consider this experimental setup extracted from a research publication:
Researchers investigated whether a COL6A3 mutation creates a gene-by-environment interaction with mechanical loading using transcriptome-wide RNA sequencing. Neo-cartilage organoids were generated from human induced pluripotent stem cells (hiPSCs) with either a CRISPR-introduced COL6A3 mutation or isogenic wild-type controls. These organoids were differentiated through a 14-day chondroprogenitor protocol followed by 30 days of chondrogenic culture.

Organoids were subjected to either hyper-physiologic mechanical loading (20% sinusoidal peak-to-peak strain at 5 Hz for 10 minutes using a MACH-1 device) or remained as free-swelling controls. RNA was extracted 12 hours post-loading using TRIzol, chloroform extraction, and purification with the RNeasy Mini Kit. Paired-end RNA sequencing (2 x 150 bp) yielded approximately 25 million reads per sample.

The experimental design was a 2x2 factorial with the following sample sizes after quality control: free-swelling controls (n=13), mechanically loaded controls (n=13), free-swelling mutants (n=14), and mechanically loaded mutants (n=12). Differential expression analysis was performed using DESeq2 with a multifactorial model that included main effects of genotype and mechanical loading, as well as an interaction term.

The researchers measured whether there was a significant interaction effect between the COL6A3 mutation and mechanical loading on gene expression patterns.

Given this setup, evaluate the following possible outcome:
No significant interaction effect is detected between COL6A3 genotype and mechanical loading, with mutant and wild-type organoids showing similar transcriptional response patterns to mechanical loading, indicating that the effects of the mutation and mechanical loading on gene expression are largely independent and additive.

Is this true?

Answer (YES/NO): NO